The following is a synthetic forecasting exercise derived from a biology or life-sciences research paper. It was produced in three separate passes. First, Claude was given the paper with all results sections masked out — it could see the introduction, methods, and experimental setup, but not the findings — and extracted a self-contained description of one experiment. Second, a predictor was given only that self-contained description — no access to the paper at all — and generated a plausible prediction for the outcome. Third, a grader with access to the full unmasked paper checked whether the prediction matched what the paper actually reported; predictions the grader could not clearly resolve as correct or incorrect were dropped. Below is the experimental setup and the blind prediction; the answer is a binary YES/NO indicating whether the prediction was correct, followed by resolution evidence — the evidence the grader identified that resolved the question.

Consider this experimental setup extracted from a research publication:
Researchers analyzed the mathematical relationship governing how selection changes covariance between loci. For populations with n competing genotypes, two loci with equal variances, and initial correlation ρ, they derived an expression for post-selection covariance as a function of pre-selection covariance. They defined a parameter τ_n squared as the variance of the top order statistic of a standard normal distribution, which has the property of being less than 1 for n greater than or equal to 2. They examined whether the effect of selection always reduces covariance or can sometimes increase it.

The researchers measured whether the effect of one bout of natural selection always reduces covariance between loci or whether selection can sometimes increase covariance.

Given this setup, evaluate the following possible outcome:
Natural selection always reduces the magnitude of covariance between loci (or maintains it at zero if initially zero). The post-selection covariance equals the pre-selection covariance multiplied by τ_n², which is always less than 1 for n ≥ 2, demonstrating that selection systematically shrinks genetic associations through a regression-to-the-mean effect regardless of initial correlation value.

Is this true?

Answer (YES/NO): NO